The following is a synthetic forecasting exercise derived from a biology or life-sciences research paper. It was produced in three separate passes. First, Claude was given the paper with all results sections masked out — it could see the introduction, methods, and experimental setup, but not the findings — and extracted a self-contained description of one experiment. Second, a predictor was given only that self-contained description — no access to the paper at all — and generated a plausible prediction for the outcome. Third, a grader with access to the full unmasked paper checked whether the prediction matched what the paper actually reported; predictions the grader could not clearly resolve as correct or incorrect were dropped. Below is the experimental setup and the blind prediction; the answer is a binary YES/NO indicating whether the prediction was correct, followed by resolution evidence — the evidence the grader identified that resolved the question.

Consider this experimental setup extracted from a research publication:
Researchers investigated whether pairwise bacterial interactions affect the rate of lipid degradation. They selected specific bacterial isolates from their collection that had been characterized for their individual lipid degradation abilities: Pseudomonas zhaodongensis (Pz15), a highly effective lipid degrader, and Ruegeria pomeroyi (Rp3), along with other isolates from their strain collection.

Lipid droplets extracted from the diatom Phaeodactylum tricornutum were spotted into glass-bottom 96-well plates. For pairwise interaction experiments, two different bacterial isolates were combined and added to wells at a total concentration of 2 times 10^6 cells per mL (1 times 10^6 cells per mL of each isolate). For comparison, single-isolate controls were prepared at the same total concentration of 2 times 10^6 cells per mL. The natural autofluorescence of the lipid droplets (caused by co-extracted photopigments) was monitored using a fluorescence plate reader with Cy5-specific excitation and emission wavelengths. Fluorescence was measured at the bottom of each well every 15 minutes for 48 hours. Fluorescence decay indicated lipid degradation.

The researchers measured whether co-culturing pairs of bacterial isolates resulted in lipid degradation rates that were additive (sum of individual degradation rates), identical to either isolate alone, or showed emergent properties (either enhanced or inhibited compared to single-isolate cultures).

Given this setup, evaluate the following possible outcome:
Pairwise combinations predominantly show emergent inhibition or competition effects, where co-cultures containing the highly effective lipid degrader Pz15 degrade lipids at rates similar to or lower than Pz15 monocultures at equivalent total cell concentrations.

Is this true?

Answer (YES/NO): NO